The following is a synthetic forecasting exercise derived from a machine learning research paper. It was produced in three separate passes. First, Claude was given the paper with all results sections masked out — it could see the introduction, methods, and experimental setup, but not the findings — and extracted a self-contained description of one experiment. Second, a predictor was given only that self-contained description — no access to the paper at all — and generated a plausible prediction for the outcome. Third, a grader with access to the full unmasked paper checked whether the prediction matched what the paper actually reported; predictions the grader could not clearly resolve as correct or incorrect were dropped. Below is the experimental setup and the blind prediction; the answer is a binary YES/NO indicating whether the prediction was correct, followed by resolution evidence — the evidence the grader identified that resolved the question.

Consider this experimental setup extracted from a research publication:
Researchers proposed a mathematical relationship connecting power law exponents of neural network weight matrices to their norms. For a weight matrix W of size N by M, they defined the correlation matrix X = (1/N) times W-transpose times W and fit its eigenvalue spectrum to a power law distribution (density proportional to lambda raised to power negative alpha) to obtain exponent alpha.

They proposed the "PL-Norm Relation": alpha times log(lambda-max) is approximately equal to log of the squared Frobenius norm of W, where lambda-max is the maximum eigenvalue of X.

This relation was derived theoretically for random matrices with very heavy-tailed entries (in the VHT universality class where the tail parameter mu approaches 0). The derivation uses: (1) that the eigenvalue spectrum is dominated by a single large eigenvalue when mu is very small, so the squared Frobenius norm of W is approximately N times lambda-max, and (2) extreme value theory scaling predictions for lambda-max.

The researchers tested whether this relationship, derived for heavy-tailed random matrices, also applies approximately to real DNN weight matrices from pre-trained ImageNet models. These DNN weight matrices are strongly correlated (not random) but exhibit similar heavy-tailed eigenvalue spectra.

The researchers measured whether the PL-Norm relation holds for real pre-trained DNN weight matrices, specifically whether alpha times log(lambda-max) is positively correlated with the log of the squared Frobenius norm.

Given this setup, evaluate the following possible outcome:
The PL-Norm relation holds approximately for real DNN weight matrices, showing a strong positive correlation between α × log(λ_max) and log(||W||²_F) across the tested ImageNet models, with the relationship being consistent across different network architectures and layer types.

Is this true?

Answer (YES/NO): NO